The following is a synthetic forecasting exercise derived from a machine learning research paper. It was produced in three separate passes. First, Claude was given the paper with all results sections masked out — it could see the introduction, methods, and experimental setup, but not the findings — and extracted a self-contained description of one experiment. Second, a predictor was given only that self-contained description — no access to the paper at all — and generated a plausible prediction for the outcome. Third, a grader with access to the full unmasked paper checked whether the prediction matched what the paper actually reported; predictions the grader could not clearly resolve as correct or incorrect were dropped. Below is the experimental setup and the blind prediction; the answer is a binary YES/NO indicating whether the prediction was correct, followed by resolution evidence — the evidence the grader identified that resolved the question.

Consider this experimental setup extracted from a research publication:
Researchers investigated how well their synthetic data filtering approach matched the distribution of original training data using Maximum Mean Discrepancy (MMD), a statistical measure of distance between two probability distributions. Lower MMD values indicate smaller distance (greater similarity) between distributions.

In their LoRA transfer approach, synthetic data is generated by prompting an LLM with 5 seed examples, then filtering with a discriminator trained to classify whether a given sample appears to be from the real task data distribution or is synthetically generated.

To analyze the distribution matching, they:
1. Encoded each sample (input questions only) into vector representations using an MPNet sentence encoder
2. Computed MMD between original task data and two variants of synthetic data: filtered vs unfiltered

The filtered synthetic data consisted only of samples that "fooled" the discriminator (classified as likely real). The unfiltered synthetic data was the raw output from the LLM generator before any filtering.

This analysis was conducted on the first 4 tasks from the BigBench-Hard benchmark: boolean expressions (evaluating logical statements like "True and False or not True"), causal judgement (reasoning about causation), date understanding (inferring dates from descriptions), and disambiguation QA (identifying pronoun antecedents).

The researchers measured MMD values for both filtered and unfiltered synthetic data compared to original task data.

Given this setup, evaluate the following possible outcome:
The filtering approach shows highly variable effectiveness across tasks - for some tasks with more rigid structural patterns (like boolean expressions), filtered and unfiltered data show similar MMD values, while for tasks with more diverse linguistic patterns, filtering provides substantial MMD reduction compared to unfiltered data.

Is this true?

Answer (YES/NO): NO